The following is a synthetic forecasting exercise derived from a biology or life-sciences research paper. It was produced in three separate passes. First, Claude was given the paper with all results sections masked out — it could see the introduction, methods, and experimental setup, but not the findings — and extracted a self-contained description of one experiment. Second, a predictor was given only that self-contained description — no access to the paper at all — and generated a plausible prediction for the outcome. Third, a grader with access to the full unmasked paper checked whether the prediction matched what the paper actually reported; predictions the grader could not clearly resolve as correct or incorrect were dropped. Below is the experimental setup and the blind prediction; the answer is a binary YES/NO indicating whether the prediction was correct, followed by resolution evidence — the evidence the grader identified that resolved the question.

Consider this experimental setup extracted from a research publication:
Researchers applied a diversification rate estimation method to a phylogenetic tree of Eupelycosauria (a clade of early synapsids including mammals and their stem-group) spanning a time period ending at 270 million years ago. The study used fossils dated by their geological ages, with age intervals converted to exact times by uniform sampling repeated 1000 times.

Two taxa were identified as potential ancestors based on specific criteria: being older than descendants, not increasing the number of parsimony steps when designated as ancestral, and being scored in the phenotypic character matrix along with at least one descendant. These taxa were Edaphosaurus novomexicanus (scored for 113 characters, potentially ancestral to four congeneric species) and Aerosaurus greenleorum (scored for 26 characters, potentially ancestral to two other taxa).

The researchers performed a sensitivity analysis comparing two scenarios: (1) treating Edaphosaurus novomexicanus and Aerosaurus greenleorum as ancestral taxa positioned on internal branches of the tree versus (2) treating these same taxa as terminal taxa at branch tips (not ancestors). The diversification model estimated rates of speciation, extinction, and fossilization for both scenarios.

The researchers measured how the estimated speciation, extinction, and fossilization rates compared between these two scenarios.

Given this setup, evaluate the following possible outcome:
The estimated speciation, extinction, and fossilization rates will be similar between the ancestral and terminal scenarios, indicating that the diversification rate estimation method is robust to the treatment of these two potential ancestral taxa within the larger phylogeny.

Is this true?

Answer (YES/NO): YES